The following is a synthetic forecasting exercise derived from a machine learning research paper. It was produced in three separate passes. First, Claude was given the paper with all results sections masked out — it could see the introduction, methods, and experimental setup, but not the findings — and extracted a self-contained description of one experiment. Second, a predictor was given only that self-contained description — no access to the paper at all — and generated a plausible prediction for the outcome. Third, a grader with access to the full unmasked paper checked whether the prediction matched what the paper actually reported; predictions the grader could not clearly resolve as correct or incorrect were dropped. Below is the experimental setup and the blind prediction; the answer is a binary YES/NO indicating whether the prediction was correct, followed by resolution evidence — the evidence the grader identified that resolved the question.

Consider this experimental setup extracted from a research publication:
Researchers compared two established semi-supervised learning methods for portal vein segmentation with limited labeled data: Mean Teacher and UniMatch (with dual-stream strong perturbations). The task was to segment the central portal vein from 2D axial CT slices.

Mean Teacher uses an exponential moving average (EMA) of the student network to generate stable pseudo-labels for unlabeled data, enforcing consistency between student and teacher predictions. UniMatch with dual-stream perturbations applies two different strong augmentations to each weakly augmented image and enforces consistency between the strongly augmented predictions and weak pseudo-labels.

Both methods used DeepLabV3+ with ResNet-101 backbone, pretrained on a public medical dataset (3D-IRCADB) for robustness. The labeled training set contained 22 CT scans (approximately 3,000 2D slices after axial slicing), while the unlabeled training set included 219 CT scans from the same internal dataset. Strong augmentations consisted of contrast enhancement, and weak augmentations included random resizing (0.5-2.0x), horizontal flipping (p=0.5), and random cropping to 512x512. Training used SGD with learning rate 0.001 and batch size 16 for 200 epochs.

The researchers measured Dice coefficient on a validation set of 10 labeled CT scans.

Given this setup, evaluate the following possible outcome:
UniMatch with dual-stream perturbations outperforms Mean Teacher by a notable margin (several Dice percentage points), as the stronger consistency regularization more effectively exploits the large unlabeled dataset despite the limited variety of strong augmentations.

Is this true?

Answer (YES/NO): NO